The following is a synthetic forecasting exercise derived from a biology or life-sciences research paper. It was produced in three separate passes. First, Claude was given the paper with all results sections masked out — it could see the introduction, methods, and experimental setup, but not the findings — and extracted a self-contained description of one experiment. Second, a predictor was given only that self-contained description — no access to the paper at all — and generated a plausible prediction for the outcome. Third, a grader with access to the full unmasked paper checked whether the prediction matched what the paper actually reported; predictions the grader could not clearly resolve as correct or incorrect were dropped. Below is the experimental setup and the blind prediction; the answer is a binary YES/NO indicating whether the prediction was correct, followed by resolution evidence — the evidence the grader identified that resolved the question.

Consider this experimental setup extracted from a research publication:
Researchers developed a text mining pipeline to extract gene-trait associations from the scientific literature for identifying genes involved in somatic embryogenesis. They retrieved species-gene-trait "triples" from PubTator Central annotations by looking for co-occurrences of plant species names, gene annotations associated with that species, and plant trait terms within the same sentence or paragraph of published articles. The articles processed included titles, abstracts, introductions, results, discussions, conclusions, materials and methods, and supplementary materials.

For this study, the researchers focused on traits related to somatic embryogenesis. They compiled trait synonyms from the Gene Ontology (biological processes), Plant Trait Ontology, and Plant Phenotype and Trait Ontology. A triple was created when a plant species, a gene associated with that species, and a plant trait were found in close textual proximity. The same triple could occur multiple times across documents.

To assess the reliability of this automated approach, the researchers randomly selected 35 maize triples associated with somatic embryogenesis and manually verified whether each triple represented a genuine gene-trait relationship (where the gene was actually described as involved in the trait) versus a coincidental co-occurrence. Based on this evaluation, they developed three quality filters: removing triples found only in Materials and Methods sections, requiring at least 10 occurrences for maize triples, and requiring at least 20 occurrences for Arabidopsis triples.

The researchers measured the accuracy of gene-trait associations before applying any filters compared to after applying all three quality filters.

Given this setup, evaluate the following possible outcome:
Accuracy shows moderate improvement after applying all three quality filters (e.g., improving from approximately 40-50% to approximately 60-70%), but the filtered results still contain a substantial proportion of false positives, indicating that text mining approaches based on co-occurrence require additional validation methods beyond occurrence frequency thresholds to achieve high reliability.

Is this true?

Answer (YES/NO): NO